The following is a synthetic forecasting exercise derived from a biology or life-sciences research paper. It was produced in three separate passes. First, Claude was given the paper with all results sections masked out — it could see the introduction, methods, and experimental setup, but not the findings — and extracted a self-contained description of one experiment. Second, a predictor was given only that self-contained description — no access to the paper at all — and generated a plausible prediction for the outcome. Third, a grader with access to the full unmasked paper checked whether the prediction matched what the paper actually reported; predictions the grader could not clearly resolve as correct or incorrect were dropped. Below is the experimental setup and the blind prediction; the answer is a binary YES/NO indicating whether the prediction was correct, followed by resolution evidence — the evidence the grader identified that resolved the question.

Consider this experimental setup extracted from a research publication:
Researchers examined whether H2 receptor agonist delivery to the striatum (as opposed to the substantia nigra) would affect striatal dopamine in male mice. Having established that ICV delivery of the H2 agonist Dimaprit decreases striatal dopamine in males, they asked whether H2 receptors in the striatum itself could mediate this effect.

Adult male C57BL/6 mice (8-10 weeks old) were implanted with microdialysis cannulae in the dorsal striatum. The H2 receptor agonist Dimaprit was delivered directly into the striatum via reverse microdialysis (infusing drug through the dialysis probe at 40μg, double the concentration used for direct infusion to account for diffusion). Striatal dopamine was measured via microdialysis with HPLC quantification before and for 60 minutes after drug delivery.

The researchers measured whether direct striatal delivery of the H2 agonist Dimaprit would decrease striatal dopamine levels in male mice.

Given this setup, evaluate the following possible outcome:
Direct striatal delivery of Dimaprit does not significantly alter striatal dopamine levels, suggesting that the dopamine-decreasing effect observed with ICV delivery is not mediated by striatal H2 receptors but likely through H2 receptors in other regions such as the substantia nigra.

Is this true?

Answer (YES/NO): YES